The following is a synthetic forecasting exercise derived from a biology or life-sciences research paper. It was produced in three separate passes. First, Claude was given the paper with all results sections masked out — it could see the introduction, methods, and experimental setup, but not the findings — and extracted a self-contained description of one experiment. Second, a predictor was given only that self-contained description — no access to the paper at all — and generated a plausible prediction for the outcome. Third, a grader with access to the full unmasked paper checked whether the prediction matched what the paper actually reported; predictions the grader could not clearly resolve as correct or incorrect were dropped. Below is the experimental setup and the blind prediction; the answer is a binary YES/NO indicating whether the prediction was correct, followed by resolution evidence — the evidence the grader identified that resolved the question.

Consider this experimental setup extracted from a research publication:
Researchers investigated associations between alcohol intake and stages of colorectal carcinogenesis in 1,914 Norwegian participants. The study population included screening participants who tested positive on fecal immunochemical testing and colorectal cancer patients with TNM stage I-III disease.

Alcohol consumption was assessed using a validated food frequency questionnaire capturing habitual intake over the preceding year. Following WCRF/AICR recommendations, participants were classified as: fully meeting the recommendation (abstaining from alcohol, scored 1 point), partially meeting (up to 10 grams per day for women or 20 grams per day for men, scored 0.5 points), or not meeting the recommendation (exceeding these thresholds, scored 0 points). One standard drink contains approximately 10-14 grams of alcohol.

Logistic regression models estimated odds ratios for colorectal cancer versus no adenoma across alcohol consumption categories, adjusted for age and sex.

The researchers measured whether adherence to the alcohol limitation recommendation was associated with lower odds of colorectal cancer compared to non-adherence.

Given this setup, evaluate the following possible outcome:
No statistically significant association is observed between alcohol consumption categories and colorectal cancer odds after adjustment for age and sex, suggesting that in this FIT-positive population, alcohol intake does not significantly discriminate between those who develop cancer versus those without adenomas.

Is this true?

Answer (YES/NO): NO